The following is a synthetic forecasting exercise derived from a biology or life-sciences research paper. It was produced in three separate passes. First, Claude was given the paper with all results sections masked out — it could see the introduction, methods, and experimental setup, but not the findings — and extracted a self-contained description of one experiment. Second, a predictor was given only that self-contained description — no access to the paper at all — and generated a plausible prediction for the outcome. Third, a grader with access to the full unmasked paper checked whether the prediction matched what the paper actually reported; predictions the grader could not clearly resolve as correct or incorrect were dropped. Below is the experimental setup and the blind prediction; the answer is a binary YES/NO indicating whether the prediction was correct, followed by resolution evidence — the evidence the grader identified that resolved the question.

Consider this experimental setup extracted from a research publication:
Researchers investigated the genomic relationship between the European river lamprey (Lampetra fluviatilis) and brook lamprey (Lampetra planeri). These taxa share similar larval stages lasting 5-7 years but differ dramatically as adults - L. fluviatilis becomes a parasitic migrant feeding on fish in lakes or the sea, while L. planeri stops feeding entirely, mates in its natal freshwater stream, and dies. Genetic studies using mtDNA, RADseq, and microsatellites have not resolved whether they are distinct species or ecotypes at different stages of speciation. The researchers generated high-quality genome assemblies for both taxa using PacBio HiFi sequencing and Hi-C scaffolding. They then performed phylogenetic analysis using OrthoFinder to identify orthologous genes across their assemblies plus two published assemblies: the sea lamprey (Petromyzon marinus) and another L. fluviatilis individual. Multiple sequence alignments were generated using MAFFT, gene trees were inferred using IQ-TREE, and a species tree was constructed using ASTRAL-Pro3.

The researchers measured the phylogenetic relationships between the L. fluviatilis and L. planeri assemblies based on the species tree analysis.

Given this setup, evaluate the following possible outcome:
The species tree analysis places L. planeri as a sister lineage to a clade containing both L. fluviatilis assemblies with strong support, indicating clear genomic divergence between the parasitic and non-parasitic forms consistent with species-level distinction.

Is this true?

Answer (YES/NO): NO